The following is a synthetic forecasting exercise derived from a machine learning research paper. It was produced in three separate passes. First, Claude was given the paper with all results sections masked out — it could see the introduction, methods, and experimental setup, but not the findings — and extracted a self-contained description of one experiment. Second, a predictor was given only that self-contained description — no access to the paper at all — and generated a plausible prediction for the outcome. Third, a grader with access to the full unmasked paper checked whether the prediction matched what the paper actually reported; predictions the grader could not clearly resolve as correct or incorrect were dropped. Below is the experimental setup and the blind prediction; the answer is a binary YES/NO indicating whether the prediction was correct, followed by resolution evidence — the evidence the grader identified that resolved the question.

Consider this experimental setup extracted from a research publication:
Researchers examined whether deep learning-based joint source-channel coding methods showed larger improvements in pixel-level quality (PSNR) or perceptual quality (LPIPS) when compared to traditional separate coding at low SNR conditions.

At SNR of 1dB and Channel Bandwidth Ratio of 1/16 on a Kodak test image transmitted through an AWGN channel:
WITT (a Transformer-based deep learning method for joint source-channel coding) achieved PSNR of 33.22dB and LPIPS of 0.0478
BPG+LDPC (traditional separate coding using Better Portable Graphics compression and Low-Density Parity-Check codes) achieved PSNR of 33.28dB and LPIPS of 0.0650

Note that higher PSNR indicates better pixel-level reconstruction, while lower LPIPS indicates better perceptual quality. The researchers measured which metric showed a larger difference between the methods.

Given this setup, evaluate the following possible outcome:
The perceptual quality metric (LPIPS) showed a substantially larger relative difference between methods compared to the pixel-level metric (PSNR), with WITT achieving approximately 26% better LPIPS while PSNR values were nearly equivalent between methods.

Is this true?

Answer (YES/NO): YES